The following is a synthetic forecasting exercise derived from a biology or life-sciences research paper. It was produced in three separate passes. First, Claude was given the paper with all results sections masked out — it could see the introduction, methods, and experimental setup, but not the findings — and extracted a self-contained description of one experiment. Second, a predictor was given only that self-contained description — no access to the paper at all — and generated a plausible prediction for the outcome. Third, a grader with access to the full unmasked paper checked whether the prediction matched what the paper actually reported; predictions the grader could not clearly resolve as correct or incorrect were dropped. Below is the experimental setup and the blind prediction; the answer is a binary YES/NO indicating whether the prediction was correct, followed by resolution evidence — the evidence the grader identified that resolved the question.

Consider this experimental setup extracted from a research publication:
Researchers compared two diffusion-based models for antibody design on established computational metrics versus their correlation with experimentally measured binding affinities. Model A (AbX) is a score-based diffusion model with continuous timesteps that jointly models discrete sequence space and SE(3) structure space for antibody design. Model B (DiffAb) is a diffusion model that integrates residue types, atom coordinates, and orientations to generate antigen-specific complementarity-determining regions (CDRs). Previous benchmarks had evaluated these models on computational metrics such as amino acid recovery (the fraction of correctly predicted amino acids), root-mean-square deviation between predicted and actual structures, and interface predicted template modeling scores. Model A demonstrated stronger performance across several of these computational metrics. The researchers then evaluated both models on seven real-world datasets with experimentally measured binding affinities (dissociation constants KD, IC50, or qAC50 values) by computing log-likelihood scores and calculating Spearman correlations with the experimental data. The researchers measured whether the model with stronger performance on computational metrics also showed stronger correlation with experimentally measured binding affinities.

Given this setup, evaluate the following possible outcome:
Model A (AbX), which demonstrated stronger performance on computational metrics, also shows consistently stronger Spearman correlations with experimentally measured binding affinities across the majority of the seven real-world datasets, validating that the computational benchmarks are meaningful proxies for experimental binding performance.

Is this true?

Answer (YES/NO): NO